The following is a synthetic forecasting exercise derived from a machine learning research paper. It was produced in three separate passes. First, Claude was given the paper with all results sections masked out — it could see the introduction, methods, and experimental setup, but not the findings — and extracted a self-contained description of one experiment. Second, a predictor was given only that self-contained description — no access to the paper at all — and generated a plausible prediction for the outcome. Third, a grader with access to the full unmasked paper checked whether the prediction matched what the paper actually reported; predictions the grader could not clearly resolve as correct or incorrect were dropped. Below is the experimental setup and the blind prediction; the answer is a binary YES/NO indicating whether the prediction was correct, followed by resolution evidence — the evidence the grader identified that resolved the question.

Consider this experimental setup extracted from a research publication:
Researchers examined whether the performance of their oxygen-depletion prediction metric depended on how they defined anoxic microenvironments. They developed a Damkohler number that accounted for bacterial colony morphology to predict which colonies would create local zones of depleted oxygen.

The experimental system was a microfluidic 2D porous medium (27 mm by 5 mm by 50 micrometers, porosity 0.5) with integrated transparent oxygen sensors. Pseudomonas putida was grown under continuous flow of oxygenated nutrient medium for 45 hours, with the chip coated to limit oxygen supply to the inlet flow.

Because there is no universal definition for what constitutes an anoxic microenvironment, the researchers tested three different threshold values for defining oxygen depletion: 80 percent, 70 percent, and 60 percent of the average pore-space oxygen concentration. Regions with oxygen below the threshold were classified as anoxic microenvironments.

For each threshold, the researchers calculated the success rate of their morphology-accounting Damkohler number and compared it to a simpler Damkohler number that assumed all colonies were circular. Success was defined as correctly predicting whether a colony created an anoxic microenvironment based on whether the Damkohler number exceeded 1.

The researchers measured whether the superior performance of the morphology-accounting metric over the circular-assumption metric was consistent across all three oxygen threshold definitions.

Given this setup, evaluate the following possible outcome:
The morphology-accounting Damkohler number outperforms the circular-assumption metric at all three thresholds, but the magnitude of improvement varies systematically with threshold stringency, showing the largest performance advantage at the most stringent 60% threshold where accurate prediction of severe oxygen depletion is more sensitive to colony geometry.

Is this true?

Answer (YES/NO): NO